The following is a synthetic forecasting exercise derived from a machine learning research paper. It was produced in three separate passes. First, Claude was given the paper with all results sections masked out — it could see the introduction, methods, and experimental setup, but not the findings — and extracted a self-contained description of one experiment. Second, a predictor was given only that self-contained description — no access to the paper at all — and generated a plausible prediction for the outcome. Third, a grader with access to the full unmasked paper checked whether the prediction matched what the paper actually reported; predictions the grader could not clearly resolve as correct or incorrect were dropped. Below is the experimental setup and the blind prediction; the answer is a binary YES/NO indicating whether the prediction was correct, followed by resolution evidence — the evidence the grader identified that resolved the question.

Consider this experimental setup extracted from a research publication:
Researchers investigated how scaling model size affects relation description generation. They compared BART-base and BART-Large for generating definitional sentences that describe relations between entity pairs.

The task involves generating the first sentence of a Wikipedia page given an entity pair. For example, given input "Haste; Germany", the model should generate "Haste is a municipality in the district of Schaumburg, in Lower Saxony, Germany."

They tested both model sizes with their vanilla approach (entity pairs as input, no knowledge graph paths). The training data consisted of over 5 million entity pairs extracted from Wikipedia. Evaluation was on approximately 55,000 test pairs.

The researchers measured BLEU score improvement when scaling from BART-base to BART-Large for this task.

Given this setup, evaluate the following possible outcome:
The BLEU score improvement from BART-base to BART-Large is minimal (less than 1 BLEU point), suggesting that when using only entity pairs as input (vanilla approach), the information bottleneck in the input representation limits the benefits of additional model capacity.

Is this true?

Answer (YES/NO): NO